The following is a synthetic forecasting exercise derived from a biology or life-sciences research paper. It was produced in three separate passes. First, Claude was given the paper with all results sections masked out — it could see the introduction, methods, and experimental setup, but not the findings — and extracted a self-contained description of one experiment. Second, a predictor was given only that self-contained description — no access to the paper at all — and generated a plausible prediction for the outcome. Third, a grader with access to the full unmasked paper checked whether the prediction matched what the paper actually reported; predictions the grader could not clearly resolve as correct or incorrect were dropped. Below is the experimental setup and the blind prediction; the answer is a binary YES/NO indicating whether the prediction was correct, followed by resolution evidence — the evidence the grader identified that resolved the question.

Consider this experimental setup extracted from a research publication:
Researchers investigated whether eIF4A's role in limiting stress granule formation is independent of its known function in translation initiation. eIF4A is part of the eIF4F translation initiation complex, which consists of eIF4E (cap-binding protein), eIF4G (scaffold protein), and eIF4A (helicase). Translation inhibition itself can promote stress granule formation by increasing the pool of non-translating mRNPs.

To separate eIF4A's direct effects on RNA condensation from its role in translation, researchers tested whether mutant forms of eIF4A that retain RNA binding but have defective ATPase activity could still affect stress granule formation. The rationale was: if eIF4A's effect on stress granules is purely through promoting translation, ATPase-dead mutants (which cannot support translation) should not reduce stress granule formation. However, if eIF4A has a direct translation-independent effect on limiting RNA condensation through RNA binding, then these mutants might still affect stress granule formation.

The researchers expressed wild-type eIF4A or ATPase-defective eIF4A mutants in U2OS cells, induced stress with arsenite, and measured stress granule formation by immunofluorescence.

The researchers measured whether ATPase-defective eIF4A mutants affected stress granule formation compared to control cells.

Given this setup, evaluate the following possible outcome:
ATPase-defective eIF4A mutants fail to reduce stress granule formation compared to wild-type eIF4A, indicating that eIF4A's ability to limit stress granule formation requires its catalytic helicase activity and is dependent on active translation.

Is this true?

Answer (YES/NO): NO